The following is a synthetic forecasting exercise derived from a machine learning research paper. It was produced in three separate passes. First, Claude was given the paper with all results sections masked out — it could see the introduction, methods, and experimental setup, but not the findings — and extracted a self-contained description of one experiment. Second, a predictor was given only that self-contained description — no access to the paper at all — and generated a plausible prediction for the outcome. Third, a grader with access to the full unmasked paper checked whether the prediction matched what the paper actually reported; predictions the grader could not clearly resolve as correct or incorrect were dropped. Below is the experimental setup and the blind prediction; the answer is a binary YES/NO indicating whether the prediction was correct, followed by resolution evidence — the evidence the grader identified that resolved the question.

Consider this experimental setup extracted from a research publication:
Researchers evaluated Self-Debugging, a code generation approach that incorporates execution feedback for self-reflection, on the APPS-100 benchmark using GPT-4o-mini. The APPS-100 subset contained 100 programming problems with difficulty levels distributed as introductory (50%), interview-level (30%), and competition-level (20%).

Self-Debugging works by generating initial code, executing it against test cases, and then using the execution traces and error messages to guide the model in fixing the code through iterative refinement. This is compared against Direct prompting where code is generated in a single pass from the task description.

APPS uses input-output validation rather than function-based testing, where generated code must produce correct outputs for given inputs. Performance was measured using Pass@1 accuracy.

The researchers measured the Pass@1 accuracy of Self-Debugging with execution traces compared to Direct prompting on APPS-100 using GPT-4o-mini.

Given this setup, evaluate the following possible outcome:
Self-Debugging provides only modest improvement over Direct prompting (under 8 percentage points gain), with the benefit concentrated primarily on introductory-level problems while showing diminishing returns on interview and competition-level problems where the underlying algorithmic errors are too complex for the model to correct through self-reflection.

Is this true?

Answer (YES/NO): NO